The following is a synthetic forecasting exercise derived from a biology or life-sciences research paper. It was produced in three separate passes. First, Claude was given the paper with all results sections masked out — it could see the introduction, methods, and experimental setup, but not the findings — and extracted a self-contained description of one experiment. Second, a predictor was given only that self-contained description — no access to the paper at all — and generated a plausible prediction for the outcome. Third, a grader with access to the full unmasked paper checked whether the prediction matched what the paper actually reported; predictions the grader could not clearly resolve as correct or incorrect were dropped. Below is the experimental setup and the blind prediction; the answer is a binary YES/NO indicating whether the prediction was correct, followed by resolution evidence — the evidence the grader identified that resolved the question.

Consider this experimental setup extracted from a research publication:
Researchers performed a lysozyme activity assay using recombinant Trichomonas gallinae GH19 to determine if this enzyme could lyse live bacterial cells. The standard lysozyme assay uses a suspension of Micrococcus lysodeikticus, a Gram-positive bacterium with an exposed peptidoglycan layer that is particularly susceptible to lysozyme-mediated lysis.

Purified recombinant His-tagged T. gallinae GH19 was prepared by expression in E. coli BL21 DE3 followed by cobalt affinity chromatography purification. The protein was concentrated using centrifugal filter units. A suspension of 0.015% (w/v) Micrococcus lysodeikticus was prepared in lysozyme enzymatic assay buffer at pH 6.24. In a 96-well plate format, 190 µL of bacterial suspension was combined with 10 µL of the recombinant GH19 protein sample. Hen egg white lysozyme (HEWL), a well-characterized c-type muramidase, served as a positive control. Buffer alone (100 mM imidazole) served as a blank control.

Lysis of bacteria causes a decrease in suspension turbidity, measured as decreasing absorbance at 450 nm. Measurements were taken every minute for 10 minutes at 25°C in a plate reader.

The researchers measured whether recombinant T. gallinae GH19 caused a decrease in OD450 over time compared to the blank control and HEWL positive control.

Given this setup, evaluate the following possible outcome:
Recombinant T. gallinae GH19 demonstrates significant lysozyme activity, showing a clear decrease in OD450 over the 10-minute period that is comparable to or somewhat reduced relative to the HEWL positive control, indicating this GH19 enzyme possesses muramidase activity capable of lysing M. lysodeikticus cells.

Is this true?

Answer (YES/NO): YES